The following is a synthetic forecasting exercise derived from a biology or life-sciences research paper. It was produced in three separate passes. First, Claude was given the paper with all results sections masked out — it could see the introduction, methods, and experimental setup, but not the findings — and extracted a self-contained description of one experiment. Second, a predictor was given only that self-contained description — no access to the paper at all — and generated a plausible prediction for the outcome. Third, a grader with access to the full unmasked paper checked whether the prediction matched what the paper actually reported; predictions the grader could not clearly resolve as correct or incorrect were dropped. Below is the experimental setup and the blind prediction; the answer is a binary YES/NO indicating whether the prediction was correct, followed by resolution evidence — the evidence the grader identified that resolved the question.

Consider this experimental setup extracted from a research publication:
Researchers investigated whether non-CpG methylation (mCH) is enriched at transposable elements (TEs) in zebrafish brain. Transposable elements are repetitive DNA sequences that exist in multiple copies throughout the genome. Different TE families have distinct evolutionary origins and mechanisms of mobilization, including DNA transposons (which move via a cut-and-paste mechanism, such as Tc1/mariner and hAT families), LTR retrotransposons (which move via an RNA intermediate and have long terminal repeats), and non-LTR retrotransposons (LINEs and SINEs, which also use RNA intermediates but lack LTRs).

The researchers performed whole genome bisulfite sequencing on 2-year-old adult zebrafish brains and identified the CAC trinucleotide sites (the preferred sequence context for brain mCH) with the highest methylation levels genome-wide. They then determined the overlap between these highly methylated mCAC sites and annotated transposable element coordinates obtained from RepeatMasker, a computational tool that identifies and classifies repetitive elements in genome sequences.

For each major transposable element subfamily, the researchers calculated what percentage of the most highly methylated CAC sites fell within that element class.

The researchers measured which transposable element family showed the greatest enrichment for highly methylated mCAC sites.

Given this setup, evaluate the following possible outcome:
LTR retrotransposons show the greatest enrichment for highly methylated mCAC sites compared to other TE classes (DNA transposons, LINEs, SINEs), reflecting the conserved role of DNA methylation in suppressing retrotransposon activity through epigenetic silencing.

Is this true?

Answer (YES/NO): NO